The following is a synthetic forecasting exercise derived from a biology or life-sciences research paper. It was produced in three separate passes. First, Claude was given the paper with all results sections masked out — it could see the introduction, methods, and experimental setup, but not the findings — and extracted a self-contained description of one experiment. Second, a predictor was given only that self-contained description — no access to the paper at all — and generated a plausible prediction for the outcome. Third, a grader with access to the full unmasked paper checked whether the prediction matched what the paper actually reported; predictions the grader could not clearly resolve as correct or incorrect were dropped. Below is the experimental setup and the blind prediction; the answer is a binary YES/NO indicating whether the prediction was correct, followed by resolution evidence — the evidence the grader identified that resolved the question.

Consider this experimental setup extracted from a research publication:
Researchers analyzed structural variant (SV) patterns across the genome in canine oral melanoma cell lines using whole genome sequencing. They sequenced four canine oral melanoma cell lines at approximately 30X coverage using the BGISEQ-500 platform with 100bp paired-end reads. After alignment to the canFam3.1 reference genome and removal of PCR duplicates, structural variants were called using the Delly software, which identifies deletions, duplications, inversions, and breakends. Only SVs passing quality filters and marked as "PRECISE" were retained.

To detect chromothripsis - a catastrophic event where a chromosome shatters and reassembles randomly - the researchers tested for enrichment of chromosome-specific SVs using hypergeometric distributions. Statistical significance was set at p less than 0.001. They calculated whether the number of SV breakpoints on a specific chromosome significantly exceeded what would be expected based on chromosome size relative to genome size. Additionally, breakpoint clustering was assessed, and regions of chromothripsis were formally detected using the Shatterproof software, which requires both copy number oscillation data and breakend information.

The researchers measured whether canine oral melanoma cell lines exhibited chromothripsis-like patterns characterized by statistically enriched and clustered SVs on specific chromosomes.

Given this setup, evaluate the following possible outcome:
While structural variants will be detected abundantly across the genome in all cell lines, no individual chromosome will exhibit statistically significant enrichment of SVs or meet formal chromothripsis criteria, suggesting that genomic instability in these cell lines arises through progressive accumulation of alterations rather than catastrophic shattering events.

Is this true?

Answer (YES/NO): NO